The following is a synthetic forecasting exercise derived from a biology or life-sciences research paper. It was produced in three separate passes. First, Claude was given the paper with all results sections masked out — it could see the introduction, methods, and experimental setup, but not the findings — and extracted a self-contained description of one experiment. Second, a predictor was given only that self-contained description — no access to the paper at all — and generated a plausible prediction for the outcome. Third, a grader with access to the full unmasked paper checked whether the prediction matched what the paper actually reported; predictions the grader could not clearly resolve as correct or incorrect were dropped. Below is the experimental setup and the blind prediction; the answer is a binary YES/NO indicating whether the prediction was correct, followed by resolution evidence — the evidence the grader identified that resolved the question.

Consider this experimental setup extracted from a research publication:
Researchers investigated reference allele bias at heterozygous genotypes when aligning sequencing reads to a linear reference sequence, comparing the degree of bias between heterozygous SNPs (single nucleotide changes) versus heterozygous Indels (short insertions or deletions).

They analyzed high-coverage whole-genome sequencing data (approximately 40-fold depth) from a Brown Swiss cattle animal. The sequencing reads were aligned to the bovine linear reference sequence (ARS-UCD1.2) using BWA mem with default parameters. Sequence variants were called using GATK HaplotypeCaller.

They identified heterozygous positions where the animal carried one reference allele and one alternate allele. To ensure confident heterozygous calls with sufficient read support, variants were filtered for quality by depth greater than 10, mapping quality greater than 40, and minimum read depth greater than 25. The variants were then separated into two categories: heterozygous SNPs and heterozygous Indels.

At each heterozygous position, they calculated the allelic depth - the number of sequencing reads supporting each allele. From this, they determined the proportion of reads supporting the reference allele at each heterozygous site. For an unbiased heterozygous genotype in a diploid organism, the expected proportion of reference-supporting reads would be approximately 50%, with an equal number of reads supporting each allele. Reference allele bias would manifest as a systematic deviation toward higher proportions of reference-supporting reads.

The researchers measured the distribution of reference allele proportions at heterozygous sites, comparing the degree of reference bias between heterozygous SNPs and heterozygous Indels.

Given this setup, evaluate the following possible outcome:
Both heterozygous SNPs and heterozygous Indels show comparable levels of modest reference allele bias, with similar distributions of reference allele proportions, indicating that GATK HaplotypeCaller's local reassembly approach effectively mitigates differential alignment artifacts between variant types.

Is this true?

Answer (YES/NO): YES